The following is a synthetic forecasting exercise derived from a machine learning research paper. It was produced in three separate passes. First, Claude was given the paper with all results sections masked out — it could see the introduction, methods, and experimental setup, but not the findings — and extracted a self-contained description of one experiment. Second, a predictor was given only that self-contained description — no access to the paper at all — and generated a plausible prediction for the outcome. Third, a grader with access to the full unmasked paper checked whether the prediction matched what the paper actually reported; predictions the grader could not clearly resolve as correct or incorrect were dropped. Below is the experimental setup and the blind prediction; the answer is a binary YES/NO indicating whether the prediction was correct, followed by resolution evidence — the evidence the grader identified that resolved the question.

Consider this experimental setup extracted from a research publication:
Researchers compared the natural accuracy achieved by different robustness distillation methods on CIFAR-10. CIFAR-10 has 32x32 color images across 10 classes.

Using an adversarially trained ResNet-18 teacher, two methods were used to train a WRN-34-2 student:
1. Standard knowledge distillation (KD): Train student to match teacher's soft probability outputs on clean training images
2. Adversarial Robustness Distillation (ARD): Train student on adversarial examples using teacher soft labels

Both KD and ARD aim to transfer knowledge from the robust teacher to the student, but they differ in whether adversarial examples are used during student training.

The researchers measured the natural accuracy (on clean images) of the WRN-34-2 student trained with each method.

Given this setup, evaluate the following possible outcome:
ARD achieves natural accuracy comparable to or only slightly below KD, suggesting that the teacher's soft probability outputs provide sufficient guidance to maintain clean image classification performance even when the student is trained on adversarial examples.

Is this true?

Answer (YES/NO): NO